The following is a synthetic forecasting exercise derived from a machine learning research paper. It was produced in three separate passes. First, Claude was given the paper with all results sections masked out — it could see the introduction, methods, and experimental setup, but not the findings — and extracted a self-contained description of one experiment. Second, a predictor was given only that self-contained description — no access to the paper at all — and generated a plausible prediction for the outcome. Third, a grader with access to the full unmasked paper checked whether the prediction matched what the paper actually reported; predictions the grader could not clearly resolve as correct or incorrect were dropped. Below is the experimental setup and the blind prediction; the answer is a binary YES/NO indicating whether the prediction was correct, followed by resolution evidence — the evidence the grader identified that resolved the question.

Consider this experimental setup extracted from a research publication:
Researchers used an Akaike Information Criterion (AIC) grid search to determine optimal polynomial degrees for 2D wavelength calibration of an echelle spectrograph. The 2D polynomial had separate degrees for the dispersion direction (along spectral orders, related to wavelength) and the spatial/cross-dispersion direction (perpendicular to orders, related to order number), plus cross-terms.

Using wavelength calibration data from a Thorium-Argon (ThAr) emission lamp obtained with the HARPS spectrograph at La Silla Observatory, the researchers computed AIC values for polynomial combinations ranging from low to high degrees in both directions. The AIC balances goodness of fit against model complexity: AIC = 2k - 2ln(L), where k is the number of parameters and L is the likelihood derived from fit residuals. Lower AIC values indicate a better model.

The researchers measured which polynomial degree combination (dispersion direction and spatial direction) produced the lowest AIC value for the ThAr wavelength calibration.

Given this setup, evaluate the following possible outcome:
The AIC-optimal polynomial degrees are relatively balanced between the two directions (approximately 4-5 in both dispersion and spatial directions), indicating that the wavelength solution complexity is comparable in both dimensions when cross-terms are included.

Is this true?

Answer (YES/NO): NO